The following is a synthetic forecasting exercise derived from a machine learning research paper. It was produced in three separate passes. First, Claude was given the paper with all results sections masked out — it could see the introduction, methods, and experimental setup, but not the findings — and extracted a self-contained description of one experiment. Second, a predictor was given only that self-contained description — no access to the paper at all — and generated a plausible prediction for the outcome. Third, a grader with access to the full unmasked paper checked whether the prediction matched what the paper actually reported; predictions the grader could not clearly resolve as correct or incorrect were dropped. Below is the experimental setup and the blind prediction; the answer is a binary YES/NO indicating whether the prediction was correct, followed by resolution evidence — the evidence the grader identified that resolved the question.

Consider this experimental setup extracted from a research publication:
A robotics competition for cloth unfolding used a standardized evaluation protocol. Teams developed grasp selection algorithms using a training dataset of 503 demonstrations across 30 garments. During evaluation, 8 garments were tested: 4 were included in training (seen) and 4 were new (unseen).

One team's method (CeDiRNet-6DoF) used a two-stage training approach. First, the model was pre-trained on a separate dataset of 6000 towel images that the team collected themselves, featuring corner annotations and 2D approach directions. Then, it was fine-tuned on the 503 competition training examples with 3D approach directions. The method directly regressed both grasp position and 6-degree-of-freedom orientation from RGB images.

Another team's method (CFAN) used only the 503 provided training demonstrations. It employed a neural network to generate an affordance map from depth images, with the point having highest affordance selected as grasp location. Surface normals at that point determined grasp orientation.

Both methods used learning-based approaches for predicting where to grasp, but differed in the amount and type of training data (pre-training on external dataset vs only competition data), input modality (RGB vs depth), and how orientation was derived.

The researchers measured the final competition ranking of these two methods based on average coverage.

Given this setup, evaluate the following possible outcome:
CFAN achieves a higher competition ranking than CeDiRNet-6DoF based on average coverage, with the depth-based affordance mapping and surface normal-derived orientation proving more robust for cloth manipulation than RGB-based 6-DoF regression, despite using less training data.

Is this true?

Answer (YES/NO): NO